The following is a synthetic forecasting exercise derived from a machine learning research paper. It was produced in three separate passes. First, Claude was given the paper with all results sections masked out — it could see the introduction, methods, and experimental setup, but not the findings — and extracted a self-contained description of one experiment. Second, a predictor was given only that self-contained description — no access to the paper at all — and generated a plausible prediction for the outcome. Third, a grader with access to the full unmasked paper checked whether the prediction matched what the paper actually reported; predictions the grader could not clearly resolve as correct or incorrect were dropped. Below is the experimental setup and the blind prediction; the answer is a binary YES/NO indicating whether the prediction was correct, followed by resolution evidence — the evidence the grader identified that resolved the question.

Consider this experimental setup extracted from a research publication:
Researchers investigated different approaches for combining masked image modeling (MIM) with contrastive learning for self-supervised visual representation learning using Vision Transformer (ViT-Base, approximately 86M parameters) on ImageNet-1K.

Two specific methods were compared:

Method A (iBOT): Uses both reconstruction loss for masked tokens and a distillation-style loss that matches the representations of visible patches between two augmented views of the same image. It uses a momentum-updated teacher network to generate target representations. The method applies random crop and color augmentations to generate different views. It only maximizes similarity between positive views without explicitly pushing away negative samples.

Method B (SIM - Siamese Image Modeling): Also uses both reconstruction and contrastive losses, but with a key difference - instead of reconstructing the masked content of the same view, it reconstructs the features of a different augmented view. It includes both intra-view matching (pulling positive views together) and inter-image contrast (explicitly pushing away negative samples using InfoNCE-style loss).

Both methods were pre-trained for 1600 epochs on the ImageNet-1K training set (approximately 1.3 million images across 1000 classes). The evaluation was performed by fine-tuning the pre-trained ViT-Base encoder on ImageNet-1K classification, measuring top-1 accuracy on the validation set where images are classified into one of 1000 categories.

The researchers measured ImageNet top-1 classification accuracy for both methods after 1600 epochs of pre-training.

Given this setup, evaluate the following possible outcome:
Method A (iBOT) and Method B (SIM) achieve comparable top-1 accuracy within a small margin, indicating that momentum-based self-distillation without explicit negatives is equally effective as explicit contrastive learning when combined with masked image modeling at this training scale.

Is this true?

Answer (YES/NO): NO